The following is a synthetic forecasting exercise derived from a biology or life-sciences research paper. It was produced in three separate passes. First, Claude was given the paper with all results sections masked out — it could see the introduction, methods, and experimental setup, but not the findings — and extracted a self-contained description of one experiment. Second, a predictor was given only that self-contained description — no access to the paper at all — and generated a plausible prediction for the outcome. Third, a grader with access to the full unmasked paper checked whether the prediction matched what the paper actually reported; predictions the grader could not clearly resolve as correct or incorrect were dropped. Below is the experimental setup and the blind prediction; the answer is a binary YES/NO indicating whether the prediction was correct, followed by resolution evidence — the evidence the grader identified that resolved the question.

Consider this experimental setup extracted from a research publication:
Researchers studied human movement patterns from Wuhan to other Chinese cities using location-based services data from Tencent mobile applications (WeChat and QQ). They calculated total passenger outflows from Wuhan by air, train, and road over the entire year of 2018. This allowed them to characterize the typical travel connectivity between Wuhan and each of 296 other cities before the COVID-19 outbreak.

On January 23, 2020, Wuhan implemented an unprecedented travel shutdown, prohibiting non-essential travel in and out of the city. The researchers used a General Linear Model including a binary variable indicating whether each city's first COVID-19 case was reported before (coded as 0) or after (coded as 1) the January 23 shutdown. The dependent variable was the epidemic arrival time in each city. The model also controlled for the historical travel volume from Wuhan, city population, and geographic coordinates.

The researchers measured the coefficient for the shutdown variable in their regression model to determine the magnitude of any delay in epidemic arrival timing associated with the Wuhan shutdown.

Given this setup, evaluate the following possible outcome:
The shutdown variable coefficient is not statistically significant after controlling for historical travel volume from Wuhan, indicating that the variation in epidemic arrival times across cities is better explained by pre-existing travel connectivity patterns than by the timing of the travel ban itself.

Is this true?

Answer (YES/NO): NO